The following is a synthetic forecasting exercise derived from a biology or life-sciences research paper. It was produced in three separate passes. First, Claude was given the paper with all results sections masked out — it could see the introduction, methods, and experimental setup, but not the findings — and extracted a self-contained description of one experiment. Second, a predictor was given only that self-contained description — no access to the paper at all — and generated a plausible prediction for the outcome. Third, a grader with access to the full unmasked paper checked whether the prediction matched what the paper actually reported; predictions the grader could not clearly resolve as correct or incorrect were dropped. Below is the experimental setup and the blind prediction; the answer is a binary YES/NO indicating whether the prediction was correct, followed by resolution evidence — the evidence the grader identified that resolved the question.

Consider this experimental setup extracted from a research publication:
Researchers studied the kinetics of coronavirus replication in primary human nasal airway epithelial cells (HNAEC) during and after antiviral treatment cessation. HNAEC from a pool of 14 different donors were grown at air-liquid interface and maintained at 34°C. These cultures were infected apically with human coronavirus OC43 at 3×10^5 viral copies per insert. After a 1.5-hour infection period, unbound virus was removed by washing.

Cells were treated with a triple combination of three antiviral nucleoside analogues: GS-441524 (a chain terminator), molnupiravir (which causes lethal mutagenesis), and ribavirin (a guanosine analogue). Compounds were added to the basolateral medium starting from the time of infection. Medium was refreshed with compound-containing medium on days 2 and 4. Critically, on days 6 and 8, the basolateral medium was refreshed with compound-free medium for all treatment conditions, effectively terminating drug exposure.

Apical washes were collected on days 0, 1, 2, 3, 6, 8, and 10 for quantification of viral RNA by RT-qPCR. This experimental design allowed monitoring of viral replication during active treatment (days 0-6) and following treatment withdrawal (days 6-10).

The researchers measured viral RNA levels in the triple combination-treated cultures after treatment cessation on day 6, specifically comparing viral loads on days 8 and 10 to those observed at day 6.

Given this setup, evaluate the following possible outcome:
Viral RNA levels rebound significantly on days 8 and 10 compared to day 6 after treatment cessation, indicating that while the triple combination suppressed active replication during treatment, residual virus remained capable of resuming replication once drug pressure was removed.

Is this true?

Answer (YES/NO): YES